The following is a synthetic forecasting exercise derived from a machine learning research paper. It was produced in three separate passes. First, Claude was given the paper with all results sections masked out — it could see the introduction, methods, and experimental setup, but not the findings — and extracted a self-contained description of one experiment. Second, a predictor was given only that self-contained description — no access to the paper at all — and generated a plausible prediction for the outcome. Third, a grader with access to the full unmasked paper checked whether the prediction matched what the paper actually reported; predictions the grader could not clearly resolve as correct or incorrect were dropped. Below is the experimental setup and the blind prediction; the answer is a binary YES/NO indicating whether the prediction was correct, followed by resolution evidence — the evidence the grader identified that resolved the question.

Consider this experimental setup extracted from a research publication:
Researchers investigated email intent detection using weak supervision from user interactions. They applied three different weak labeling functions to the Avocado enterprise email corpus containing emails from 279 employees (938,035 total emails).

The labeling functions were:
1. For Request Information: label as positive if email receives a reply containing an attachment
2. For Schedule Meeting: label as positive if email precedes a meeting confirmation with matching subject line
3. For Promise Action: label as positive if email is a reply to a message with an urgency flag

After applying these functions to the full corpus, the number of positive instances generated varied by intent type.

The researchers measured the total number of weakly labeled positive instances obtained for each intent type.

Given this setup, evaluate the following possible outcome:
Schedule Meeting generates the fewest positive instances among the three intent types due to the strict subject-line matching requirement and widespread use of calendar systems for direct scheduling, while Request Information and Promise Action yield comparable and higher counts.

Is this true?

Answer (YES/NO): NO